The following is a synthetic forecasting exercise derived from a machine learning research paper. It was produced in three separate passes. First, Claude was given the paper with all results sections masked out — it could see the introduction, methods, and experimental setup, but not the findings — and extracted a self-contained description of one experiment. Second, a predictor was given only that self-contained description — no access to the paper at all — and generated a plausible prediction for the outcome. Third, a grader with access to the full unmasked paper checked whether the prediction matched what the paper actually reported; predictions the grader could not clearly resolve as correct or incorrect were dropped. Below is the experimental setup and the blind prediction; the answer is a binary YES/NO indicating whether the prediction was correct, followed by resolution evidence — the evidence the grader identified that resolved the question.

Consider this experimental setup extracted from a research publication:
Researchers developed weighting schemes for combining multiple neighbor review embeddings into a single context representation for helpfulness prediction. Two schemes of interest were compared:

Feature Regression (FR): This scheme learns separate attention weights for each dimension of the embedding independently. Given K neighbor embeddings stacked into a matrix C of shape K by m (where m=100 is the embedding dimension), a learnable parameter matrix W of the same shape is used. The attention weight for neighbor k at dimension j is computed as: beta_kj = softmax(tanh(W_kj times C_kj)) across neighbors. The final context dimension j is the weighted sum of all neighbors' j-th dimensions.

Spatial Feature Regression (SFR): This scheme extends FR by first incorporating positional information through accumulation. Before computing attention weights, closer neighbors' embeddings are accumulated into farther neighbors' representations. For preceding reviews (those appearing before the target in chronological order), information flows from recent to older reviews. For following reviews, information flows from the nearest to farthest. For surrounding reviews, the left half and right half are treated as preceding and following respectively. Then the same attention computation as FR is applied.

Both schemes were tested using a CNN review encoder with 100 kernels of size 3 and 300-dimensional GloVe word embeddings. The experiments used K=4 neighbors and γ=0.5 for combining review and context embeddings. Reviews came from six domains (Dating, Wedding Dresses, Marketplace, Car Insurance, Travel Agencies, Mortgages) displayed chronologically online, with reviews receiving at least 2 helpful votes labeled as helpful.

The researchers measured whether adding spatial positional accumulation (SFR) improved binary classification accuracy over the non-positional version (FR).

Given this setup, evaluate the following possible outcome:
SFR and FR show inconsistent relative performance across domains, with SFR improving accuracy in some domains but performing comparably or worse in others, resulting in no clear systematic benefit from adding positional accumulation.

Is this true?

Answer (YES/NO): YES